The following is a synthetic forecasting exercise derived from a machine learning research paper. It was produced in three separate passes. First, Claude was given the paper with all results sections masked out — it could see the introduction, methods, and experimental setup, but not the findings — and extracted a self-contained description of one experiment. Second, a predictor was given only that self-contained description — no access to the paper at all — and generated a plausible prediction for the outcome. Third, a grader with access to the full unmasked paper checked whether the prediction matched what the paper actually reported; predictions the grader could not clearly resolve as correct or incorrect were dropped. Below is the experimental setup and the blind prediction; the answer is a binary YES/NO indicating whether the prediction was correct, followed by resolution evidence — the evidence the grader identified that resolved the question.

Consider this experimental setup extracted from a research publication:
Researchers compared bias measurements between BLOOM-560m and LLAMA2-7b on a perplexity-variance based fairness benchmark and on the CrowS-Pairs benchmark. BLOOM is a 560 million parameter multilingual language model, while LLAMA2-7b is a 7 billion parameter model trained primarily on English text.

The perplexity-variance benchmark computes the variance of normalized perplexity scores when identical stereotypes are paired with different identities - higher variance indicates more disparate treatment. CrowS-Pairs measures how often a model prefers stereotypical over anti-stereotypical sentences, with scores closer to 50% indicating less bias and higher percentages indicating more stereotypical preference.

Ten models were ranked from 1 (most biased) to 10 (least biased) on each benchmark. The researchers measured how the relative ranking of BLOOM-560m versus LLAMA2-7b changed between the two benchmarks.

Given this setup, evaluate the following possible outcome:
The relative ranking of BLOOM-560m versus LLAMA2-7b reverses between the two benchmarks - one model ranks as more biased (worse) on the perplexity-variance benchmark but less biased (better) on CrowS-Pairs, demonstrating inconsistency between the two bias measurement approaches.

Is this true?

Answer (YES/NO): YES